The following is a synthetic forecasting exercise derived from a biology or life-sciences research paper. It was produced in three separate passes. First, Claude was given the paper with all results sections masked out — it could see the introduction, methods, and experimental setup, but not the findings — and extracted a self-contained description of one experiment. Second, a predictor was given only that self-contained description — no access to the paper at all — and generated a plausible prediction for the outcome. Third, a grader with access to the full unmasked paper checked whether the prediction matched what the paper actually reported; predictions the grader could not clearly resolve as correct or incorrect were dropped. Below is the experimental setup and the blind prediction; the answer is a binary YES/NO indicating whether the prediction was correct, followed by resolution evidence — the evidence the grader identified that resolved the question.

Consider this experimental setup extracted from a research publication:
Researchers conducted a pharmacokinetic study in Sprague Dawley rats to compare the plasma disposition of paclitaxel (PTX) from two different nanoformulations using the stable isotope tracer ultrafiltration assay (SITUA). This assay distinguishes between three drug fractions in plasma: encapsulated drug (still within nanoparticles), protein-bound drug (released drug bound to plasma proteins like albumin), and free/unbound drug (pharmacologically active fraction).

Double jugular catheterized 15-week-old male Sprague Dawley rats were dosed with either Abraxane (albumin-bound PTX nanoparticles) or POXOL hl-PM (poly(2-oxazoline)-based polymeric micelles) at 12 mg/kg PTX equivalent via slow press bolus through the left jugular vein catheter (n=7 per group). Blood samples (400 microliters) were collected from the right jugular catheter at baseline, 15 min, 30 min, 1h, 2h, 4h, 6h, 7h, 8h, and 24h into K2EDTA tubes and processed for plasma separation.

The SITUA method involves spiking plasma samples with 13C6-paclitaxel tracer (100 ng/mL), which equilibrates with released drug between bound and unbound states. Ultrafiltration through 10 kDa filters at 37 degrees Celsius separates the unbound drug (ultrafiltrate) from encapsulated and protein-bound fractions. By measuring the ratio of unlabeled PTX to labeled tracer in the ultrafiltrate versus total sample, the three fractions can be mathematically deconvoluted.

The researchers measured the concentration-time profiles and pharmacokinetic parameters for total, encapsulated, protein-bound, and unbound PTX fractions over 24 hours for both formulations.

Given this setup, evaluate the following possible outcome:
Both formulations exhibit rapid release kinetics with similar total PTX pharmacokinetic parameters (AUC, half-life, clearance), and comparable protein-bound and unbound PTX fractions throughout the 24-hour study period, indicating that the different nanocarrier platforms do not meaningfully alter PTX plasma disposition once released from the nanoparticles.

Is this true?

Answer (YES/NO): YES